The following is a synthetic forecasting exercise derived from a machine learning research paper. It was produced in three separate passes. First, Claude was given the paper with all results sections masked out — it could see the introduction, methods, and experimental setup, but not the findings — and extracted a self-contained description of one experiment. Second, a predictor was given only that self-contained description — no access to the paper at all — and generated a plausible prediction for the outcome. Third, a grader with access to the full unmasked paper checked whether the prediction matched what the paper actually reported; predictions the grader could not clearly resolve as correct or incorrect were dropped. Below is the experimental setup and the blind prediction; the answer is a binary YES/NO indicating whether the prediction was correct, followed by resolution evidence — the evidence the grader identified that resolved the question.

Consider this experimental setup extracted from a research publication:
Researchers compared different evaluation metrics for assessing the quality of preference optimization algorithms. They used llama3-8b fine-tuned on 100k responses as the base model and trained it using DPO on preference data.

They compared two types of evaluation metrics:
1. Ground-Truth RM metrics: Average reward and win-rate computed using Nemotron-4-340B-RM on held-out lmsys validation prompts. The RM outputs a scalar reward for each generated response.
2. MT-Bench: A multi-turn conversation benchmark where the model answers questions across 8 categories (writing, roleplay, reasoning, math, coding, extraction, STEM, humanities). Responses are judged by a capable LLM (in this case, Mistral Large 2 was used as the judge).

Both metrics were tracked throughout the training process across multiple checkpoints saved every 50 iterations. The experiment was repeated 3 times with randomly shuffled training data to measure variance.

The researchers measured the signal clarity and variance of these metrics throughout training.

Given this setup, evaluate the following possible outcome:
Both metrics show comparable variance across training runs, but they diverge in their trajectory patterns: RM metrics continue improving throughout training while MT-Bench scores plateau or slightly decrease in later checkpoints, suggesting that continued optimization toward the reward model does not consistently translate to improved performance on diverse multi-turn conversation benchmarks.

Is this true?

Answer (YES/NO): NO